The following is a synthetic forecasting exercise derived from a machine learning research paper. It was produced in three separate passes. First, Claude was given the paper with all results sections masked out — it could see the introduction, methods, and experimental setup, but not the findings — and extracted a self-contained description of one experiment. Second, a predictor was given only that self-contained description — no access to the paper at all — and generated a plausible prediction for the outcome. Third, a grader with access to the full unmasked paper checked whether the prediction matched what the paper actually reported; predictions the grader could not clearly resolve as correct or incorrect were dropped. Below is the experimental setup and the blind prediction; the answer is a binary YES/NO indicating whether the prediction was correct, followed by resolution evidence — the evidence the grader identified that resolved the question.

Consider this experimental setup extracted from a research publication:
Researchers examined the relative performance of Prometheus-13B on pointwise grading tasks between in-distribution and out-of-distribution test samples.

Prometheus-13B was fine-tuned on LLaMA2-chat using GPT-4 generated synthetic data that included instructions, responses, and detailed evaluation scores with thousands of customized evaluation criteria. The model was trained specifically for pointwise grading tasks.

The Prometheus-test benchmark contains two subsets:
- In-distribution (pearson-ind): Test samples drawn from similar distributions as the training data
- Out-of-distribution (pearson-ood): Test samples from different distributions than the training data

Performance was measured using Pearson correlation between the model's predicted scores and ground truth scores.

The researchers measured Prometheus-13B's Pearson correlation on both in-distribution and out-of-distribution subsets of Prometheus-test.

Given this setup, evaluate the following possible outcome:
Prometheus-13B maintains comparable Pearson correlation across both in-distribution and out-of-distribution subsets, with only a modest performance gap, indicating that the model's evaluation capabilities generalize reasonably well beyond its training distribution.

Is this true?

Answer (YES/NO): YES